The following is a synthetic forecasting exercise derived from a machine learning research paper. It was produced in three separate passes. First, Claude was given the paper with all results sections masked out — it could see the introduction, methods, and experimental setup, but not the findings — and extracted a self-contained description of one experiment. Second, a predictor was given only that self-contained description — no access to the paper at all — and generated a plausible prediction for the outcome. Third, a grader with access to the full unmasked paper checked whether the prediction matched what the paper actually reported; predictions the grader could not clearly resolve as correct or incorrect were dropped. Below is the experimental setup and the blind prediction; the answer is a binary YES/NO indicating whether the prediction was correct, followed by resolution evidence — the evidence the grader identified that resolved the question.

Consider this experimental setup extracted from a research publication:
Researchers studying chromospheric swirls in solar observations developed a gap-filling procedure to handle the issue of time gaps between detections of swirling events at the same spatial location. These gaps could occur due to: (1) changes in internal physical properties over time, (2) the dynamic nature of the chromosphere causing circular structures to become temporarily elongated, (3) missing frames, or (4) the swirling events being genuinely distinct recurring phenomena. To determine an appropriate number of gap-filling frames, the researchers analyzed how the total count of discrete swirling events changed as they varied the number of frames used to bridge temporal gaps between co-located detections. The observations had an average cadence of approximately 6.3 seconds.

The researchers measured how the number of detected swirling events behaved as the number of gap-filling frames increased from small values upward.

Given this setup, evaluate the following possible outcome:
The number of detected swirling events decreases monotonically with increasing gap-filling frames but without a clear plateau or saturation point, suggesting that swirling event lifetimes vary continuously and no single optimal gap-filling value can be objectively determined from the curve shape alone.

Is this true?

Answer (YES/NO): NO